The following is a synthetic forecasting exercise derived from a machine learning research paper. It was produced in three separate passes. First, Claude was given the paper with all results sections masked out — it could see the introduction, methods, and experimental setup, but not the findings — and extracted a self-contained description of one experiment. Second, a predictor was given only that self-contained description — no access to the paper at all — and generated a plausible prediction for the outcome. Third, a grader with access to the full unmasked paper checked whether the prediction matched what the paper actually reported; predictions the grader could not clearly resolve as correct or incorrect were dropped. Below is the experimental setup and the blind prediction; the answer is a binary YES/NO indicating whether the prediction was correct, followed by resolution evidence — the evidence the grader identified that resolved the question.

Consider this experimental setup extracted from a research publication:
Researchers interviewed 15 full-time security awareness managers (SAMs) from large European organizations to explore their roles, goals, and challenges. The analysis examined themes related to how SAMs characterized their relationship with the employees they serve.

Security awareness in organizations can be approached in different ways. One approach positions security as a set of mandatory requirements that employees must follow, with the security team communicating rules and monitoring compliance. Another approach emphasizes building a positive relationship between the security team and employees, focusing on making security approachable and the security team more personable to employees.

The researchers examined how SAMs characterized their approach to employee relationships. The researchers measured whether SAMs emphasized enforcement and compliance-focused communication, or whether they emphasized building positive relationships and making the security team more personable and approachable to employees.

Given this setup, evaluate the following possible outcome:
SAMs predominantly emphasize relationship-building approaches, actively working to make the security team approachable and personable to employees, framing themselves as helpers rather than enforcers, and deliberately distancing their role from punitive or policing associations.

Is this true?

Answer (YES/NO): NO